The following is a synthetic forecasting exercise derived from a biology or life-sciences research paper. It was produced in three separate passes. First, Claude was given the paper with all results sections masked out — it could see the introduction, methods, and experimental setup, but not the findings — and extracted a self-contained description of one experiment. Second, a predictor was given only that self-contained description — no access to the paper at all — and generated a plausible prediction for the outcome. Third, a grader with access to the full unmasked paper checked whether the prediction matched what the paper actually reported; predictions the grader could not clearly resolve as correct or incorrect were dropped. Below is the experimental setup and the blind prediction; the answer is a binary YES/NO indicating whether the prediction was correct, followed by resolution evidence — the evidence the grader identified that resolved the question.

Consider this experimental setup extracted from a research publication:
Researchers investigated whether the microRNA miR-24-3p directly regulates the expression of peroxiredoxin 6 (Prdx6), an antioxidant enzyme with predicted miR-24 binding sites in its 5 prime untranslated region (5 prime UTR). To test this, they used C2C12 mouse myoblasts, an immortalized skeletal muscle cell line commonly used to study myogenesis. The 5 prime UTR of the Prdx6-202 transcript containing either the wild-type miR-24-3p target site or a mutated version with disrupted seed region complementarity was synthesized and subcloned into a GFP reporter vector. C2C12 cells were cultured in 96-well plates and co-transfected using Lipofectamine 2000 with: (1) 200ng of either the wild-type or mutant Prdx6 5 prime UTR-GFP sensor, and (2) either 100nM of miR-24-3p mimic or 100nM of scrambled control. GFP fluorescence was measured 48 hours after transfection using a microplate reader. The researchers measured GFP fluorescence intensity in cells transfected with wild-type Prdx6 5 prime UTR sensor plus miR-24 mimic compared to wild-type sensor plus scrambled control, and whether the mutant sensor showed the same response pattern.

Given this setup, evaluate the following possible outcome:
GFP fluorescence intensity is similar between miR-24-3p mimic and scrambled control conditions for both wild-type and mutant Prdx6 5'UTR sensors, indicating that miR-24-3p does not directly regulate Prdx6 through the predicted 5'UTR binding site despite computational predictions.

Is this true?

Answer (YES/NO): NO